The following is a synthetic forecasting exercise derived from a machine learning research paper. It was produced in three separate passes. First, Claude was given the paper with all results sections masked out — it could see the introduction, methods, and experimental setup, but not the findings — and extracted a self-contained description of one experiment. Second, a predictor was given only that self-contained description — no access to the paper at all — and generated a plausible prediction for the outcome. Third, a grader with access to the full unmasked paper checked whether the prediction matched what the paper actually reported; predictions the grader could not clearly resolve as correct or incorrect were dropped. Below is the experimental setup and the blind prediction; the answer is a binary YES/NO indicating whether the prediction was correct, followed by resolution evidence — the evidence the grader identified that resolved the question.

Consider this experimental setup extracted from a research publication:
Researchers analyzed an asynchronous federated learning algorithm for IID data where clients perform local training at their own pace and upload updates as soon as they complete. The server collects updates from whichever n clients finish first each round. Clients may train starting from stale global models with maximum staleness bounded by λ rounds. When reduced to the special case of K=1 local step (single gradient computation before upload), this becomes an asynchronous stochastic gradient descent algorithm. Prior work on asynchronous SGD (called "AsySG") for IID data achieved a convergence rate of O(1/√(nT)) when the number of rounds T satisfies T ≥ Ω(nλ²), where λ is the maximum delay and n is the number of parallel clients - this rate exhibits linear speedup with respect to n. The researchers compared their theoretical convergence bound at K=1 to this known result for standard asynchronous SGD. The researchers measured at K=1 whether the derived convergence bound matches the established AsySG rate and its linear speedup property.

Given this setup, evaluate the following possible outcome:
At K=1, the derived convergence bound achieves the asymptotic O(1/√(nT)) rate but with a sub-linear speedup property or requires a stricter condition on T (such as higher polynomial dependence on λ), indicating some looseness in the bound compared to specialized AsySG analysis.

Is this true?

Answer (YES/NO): NO